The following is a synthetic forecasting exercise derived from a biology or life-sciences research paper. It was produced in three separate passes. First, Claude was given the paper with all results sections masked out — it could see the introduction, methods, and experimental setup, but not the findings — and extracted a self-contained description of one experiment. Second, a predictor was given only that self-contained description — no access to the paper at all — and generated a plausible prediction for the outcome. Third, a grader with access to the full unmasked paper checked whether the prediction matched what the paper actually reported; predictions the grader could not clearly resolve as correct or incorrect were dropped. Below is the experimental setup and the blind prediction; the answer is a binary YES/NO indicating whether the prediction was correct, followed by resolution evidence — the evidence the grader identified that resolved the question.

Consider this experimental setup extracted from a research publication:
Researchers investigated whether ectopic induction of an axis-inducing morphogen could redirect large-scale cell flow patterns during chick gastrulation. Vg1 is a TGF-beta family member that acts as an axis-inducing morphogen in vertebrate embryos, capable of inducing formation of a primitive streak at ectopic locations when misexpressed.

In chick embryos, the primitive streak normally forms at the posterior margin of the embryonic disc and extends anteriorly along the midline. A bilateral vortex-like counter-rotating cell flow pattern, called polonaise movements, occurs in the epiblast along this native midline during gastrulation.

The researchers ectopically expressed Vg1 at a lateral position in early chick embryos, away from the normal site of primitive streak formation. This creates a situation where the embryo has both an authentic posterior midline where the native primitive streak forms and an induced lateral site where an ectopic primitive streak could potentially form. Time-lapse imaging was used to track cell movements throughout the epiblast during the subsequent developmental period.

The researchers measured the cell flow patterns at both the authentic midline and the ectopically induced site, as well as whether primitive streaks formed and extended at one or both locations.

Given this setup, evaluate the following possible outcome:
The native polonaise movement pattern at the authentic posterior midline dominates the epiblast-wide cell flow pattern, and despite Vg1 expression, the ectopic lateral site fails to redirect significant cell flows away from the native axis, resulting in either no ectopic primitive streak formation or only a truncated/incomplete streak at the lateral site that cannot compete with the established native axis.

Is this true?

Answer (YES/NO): NO